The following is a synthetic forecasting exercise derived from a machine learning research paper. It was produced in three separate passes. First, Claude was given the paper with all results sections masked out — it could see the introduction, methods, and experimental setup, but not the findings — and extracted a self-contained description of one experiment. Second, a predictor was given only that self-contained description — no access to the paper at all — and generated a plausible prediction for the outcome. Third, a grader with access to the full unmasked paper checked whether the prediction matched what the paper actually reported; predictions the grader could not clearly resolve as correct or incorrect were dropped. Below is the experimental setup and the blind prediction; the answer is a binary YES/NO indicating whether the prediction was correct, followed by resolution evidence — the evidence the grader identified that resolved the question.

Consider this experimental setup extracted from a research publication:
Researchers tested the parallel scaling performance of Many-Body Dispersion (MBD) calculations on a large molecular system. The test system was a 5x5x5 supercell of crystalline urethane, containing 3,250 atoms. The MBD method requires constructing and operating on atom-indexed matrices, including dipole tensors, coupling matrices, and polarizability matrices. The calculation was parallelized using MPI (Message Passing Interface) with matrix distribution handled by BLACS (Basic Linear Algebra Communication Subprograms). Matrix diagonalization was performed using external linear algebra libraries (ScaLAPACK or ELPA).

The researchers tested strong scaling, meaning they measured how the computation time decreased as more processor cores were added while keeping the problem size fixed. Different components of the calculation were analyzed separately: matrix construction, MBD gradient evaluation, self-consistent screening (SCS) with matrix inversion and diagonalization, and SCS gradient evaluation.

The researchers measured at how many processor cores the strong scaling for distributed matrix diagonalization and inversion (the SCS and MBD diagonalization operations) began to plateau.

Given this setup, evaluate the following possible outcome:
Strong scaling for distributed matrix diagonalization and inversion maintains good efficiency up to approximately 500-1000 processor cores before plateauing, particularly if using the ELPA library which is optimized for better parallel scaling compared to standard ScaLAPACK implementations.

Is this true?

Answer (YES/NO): NO